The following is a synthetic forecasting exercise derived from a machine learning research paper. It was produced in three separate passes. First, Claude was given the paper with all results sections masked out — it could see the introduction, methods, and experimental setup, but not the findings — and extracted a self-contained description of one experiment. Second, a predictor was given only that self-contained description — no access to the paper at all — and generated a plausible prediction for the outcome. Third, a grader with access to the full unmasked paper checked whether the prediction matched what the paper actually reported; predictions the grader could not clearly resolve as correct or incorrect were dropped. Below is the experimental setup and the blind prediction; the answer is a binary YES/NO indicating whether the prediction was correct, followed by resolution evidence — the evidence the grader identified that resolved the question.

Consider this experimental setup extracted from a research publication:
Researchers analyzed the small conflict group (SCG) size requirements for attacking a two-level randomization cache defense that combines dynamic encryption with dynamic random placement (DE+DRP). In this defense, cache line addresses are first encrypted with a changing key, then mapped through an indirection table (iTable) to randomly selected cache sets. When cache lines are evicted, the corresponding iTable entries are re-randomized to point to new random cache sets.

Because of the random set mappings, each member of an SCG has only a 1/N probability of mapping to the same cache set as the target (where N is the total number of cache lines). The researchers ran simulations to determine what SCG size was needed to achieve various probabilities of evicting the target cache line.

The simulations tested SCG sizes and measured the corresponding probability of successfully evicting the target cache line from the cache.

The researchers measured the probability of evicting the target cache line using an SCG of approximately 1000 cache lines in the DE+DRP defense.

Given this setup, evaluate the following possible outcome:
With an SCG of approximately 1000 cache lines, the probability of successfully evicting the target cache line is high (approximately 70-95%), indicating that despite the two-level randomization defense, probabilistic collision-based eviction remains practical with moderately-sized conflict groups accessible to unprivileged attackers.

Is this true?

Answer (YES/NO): NO